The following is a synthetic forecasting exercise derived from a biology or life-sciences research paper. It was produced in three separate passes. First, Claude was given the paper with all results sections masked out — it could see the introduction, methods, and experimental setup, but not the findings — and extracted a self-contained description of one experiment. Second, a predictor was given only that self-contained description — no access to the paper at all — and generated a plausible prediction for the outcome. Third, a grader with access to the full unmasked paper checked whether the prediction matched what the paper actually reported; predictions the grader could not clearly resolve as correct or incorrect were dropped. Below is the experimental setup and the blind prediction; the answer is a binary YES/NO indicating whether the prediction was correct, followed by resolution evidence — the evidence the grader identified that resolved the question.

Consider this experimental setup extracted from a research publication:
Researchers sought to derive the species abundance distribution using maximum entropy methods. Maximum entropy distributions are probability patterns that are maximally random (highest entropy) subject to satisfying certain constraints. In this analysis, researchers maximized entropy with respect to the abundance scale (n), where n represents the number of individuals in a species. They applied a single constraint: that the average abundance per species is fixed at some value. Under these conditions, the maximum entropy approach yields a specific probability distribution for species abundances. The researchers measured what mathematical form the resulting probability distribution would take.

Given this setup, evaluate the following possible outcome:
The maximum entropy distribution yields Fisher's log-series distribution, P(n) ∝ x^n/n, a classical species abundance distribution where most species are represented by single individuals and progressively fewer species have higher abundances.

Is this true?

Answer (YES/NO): NO